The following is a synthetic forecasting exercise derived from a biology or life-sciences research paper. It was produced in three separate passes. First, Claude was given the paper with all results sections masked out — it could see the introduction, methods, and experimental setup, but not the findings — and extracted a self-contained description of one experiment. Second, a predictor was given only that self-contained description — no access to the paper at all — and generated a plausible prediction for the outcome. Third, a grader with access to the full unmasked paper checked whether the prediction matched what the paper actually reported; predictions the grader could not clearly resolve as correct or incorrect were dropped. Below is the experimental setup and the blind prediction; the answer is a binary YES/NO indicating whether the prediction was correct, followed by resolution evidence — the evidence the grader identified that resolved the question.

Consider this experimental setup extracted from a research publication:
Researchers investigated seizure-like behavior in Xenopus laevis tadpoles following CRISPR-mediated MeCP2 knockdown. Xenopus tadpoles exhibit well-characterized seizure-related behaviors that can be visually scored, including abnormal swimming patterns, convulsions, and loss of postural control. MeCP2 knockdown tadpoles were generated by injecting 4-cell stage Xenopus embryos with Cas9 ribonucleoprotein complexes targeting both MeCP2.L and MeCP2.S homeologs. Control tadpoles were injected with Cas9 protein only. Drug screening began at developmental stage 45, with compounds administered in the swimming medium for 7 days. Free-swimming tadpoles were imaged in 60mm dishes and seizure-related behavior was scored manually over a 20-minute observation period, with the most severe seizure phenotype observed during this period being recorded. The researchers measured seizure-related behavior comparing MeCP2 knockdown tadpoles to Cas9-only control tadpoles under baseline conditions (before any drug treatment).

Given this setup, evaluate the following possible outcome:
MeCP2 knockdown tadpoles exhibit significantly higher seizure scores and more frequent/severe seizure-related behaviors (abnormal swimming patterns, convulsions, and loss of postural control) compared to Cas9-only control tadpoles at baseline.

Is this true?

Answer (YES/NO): YES